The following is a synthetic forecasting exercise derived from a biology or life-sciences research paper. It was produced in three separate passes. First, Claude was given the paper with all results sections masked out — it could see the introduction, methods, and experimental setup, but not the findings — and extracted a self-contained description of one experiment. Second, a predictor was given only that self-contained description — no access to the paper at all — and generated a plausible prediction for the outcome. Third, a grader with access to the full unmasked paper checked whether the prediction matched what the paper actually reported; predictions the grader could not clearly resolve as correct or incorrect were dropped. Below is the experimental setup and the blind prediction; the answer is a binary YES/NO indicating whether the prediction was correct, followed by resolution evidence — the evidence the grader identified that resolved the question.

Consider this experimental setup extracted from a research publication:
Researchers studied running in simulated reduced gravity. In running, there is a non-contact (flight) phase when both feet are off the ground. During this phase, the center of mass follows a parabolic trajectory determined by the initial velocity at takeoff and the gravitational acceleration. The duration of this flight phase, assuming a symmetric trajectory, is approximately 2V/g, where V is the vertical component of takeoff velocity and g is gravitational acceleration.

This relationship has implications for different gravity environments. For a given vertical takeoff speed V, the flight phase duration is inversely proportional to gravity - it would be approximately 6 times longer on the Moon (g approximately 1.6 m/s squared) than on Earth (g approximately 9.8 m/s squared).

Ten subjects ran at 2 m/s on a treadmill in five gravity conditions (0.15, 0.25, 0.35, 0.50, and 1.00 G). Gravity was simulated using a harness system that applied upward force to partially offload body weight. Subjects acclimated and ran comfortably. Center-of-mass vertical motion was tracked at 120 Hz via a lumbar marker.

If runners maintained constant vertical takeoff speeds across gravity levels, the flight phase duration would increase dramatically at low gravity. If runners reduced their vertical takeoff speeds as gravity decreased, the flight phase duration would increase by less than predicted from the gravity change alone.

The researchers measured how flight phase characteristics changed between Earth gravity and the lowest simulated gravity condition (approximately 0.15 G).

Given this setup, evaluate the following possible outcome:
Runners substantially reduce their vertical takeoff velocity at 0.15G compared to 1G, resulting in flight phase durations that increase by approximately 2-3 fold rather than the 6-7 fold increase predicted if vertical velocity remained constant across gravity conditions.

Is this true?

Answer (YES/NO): YES